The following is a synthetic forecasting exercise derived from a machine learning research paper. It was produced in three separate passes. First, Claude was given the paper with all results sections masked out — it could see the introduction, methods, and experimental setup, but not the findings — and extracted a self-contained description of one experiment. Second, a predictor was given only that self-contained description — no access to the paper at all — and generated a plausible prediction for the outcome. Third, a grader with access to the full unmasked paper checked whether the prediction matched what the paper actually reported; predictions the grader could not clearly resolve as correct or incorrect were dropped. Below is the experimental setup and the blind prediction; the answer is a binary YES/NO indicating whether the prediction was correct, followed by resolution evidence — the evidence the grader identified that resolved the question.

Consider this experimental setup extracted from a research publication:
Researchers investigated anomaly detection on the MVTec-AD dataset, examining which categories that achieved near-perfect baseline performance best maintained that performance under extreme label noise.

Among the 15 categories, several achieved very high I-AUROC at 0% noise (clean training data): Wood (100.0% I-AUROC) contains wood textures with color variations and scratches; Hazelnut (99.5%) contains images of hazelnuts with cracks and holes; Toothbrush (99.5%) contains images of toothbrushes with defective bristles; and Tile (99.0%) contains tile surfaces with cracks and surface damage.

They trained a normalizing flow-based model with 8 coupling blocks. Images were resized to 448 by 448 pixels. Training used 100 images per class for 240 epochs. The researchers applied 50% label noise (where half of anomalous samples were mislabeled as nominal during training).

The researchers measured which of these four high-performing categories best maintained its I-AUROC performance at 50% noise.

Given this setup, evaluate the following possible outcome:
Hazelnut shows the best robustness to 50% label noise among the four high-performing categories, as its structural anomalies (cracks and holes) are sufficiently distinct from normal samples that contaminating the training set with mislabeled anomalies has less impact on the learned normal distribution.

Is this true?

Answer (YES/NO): NO